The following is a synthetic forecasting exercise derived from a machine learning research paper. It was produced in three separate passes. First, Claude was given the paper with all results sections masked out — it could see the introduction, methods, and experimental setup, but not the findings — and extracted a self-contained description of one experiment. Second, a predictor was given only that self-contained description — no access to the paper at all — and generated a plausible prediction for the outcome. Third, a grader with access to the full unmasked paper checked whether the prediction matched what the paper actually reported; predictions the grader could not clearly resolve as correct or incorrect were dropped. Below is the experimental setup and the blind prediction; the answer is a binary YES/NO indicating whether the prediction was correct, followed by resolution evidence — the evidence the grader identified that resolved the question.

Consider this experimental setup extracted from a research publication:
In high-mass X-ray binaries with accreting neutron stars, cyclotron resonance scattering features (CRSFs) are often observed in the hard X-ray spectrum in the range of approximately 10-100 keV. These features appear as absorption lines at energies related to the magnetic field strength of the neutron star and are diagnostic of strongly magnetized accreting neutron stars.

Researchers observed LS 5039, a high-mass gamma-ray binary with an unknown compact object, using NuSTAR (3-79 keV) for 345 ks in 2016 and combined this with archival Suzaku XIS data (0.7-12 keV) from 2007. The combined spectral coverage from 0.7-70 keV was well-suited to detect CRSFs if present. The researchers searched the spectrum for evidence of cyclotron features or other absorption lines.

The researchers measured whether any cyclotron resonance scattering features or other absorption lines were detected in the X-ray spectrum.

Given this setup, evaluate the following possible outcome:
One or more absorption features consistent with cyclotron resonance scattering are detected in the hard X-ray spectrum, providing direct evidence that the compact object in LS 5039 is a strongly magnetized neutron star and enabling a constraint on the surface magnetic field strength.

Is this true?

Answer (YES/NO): NO